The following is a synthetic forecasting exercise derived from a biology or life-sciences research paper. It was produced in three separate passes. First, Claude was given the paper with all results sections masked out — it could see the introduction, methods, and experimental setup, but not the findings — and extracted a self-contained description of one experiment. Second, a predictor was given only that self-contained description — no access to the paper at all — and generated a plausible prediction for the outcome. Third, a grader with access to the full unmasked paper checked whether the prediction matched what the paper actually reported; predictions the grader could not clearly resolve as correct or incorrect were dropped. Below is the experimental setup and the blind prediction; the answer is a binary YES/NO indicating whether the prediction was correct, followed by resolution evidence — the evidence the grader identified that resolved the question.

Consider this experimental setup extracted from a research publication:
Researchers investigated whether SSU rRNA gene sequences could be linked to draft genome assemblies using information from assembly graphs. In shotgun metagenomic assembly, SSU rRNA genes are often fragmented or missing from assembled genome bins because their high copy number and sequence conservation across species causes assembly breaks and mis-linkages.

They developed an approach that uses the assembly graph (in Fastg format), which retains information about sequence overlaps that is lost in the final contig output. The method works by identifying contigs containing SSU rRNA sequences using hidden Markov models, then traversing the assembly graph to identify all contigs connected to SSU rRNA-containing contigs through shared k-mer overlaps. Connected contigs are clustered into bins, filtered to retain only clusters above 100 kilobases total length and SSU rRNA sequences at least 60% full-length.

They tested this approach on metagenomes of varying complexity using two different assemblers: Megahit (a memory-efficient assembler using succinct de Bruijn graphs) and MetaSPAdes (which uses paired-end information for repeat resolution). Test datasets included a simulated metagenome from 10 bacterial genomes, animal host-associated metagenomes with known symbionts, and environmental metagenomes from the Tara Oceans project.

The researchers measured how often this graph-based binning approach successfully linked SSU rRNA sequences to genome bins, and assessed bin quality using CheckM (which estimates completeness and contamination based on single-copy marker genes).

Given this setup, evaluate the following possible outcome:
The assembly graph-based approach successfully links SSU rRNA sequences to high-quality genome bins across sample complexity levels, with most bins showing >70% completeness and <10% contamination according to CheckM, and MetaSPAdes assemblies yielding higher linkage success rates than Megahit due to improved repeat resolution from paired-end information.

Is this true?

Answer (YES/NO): NO